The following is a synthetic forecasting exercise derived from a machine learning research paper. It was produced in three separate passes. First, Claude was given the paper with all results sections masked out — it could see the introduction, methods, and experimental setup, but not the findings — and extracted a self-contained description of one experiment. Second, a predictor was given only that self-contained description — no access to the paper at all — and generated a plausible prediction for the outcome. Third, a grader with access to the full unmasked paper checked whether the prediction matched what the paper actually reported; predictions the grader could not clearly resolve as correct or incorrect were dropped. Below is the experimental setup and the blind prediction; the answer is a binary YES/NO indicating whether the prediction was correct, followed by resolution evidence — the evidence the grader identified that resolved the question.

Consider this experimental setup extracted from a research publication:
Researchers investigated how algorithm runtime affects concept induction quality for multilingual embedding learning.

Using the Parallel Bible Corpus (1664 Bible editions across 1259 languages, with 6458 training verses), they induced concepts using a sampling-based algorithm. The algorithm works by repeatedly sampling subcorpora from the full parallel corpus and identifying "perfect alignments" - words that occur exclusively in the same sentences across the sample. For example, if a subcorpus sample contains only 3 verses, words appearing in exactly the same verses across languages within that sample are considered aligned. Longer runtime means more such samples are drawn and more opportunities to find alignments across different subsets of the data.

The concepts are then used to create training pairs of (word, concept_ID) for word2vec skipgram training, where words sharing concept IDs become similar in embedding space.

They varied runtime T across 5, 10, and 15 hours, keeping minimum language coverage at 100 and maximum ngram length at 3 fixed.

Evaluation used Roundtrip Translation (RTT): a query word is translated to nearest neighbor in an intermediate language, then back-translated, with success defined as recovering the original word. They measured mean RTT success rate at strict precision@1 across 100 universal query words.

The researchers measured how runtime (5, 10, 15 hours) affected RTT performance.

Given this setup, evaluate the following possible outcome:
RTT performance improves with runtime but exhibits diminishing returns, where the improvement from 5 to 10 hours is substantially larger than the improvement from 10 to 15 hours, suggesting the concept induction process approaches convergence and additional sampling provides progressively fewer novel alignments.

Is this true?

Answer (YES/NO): YES